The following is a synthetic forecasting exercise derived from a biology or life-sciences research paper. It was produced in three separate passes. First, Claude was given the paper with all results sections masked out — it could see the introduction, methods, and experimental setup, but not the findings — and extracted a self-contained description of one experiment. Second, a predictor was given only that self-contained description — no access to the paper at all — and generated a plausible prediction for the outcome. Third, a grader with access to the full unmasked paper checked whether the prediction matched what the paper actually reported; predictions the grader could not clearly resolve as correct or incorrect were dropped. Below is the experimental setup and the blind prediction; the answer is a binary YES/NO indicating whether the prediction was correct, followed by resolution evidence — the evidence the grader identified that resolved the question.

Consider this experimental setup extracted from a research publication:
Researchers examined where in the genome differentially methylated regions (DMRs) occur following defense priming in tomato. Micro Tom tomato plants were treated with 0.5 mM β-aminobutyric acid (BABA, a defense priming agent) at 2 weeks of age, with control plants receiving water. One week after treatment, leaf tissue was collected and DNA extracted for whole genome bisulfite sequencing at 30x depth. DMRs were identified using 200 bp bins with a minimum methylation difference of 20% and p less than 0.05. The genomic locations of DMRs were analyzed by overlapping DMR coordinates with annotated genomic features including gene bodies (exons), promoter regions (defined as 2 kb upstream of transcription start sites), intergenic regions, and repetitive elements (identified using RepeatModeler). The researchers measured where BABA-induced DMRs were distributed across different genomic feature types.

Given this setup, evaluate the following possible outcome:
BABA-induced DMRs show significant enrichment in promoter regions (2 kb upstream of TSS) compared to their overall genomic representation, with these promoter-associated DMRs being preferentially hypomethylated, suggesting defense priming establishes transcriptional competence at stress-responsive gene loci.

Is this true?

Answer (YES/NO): NO